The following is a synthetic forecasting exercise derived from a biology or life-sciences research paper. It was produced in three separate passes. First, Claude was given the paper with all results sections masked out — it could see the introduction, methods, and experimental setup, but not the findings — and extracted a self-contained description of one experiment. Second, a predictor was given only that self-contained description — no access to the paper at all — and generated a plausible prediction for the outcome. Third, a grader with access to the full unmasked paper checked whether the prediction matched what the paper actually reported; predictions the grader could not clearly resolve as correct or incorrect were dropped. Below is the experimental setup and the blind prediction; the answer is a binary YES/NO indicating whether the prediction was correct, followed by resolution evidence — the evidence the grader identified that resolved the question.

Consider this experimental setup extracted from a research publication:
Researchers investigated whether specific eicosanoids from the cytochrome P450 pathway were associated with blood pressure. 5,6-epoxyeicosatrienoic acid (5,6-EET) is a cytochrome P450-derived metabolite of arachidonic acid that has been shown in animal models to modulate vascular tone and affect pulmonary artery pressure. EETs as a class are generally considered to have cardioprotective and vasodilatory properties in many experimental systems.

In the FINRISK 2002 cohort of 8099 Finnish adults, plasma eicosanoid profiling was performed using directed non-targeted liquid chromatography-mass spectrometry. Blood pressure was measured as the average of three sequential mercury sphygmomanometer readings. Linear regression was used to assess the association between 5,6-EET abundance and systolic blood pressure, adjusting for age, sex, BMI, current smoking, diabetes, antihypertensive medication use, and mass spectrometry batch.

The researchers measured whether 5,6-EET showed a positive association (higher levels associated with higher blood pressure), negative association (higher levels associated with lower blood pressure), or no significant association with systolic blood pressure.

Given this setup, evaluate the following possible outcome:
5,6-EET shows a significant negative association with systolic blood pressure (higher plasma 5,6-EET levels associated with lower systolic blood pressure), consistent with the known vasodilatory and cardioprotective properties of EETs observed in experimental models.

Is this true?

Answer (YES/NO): NO